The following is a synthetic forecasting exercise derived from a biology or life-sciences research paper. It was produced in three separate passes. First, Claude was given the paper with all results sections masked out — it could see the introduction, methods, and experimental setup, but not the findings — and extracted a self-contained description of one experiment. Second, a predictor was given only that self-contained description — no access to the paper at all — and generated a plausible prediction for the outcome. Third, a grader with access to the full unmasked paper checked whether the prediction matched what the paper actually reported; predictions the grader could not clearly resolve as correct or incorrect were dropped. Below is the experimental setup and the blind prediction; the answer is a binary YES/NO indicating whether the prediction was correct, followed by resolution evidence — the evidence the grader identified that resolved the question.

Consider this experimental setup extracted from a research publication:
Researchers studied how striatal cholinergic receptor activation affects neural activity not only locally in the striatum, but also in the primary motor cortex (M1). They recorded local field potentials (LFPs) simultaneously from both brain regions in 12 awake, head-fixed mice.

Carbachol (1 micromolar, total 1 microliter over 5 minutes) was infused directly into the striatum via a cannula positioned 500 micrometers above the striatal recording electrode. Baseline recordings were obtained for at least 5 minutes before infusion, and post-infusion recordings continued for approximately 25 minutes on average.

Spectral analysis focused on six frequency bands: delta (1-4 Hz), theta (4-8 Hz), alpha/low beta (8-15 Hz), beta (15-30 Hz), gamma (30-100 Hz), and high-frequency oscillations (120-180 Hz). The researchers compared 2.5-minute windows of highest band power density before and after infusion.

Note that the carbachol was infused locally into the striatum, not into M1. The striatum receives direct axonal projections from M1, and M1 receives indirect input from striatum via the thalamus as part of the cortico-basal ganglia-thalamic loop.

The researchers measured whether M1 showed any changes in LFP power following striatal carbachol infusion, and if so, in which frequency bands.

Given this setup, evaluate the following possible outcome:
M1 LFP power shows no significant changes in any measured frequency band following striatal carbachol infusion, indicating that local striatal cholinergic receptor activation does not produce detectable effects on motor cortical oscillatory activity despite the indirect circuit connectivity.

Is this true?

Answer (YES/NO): NO